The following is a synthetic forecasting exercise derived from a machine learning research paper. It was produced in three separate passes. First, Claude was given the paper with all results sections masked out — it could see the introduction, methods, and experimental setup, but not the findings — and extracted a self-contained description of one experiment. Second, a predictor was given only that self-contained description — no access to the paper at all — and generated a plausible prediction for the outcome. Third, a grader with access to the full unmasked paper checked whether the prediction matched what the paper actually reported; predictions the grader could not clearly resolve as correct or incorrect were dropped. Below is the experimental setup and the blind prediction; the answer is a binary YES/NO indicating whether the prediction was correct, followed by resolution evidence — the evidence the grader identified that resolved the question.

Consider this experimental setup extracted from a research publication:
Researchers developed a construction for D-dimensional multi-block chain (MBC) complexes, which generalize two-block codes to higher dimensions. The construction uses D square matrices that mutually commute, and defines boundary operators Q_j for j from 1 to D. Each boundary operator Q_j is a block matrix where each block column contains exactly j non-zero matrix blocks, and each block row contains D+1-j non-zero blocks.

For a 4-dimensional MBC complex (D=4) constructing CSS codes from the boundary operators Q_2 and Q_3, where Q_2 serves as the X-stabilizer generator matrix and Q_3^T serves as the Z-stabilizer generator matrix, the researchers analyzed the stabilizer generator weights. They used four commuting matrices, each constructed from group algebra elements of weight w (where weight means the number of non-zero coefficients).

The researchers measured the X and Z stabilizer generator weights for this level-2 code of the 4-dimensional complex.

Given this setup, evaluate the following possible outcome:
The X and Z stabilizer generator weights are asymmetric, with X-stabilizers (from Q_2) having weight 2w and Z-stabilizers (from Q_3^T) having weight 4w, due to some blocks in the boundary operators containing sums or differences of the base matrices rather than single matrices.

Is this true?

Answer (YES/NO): NO